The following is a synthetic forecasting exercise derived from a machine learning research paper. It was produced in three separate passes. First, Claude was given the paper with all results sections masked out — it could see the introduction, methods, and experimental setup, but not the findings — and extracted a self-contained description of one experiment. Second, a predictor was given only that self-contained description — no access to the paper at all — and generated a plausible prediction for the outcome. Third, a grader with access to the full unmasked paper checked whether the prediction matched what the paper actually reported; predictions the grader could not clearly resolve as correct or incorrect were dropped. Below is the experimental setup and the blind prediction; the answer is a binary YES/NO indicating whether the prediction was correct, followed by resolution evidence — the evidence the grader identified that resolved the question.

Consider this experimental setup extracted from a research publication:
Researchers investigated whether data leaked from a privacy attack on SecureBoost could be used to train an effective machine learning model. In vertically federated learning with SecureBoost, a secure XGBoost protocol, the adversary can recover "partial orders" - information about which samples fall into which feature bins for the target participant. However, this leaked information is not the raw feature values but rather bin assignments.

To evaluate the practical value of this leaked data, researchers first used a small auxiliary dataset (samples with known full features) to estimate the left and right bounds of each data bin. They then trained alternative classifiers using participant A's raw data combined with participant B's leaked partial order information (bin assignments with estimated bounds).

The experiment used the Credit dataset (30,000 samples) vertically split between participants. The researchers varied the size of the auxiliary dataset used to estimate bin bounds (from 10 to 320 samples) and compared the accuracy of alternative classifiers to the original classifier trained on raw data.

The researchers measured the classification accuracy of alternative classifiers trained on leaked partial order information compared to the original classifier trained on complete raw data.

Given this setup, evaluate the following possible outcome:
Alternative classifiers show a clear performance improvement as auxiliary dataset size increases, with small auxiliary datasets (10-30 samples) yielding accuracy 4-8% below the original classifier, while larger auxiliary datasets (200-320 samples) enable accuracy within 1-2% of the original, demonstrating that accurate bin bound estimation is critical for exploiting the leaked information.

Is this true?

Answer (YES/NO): NO